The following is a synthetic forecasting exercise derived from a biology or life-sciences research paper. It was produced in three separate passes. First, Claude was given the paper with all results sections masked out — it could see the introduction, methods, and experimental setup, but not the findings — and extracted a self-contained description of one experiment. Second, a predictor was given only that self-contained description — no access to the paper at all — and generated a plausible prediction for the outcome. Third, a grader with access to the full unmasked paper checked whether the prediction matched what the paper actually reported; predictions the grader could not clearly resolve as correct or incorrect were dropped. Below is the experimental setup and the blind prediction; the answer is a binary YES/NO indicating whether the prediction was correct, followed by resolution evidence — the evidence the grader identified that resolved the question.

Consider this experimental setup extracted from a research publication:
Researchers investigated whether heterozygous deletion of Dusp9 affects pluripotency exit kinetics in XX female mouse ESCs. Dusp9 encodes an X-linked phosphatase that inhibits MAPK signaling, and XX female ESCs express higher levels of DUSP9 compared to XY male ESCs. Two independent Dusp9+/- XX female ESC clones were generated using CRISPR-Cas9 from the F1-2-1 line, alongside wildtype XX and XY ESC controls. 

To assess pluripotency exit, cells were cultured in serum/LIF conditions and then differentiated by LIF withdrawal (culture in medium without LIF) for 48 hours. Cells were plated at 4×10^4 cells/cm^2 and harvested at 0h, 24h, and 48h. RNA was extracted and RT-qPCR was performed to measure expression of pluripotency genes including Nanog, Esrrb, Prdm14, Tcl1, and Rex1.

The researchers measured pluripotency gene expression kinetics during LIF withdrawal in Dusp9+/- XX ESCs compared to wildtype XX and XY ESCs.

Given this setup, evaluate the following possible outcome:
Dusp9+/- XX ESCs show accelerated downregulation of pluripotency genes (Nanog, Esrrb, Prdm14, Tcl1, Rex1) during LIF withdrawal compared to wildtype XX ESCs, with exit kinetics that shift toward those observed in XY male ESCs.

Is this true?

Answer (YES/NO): NO